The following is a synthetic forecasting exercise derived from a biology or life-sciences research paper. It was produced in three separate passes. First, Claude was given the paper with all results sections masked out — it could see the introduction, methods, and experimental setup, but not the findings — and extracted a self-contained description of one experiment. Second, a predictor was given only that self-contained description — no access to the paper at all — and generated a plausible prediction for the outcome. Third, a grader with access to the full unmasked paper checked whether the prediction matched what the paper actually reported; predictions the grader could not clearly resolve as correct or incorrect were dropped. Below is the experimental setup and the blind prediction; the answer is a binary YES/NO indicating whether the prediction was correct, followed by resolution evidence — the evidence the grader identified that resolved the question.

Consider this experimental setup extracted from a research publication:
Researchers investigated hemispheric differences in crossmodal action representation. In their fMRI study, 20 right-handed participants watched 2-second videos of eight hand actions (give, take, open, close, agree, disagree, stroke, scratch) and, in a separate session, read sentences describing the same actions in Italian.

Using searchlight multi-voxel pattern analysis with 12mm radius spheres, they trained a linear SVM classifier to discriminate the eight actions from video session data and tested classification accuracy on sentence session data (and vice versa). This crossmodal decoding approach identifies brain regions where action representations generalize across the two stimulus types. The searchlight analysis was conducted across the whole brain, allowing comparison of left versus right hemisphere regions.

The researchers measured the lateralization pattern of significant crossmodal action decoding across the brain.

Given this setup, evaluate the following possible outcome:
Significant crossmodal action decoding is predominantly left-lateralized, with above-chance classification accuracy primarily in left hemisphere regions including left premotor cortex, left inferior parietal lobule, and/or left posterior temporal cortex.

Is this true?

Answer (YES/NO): NO